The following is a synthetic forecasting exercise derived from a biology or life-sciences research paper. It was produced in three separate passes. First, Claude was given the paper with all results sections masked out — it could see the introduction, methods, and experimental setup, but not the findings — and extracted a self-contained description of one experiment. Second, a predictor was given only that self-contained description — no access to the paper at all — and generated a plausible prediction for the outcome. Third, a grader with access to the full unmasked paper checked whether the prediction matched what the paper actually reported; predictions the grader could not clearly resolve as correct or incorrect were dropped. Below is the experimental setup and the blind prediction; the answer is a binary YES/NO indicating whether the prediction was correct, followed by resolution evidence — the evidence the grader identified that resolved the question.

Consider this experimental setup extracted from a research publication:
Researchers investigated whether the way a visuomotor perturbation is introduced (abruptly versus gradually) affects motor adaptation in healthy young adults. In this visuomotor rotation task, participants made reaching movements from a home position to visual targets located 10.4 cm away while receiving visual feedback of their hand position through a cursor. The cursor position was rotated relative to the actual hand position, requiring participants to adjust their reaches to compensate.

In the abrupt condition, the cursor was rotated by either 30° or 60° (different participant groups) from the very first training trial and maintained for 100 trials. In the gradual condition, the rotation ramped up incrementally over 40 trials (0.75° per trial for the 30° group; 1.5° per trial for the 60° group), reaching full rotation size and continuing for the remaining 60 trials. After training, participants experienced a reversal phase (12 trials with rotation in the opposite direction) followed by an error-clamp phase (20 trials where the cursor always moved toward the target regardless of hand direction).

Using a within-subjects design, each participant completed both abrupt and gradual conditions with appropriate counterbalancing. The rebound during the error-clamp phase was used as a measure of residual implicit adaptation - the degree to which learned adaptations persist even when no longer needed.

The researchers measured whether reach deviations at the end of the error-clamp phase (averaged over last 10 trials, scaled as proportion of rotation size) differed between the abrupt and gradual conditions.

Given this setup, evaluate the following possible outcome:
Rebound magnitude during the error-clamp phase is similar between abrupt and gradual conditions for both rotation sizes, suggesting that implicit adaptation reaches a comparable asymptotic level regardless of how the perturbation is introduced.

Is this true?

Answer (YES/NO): YES